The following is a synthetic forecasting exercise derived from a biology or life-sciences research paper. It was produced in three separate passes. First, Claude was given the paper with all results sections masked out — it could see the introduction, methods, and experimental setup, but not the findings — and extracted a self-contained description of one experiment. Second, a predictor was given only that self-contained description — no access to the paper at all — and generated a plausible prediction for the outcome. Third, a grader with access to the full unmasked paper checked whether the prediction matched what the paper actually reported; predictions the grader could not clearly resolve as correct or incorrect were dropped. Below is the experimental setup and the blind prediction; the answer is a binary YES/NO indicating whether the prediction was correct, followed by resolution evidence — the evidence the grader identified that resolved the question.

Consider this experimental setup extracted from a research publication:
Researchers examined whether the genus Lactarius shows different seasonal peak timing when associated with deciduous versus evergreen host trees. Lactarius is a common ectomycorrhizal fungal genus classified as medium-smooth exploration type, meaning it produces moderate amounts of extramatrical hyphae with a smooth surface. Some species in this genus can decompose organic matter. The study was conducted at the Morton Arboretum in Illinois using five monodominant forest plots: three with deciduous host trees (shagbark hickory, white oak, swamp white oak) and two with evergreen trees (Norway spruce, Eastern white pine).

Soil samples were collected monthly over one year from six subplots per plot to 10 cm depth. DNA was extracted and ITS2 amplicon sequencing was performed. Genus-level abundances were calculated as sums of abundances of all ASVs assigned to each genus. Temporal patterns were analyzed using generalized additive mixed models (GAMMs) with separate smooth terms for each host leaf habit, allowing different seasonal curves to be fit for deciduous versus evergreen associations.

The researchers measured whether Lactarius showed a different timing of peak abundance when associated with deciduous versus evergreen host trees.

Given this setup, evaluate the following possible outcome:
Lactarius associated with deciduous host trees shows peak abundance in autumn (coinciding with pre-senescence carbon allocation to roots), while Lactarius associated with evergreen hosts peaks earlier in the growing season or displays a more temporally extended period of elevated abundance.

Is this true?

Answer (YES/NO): NO